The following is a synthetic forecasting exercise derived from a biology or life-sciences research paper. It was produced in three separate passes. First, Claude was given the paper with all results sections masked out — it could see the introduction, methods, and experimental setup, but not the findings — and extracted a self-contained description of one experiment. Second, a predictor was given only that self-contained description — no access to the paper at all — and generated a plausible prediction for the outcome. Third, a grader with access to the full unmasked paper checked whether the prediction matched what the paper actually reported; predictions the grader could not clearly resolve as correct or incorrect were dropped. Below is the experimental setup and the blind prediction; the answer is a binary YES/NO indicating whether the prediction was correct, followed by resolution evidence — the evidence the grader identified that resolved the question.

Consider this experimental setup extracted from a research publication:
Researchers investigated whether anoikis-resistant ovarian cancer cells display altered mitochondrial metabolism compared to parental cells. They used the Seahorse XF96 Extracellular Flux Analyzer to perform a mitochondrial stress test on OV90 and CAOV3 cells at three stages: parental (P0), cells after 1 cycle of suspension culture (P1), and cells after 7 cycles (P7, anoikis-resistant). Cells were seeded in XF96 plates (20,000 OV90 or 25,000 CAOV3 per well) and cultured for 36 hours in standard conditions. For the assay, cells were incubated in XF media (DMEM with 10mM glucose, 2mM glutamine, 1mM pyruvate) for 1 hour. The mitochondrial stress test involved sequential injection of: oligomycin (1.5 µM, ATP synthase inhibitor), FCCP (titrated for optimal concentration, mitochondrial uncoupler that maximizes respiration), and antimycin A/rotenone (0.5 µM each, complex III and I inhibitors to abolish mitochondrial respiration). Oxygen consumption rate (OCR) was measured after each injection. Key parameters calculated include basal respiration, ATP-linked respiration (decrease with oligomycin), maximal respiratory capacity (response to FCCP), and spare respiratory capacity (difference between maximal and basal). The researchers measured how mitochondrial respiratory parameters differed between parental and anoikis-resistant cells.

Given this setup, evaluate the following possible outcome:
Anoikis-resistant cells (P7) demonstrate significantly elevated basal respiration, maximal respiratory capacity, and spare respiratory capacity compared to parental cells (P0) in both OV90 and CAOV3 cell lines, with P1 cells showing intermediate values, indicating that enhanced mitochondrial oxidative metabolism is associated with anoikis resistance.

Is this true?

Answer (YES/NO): NO